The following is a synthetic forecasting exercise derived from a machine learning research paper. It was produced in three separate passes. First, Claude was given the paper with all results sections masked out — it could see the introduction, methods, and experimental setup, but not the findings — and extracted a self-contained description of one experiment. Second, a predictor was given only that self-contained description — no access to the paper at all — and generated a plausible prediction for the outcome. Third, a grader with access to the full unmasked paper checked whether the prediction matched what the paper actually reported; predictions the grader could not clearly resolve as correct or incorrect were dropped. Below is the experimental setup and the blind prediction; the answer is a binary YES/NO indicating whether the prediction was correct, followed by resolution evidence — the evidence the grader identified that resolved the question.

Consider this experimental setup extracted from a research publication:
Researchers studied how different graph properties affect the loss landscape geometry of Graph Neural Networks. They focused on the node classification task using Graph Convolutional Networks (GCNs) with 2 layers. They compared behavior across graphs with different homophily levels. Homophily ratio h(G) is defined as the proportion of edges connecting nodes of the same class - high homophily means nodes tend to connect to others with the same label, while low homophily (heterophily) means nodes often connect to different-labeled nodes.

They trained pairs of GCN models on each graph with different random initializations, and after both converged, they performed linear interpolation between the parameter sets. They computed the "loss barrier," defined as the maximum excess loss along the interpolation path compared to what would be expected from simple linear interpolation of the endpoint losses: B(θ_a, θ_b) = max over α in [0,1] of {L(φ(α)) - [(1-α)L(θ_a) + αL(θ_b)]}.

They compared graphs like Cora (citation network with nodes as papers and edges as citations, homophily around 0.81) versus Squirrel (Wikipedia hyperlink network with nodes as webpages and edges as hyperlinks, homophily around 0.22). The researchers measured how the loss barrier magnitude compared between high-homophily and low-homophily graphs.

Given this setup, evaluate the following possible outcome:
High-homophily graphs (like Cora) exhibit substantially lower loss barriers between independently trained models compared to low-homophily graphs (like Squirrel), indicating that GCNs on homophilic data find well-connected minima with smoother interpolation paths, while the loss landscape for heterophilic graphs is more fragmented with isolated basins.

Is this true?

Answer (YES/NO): YES